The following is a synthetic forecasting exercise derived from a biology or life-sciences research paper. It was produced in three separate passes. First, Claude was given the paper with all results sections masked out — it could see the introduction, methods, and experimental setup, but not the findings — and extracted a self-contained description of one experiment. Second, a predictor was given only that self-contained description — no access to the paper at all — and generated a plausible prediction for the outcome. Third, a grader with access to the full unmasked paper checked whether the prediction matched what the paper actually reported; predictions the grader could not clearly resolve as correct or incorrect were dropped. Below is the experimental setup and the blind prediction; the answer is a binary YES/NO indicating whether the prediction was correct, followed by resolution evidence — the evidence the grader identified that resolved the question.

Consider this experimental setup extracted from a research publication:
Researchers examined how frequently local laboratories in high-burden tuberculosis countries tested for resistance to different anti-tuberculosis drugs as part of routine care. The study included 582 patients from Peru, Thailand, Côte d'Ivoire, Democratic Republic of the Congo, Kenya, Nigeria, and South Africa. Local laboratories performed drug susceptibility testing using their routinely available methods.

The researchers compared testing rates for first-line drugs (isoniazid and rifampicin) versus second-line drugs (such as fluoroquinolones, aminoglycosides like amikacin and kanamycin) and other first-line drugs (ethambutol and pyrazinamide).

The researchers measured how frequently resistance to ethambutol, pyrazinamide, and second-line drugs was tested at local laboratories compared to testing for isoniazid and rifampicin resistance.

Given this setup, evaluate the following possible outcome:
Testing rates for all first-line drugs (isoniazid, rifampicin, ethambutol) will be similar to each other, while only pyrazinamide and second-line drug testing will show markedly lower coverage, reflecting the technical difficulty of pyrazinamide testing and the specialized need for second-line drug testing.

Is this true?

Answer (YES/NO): NO